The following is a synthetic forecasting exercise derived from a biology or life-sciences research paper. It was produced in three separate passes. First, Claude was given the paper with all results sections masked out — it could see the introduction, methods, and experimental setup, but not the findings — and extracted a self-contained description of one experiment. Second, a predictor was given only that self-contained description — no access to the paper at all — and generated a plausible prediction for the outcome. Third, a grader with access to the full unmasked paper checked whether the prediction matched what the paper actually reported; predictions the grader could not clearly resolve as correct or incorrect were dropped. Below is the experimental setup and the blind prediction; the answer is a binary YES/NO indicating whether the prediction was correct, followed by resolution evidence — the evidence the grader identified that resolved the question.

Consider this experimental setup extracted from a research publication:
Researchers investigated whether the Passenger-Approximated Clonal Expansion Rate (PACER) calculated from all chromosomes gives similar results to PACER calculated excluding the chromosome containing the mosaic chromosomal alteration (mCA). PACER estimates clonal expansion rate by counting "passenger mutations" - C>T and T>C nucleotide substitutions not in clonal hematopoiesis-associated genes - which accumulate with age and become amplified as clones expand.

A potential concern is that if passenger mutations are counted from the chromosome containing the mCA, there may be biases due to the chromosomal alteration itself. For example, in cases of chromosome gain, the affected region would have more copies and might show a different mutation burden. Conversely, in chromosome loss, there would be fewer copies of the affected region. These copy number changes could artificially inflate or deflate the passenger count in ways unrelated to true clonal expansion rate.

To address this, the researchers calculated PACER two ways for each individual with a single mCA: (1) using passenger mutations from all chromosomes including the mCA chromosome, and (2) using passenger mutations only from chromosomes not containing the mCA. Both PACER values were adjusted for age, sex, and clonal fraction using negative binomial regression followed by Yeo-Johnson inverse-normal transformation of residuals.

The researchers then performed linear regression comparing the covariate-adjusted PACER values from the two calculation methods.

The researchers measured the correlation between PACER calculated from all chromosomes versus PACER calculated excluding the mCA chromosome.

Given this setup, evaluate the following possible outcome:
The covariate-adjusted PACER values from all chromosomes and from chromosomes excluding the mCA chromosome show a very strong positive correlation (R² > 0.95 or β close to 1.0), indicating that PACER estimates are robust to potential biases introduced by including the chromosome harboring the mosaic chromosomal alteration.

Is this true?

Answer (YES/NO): NO